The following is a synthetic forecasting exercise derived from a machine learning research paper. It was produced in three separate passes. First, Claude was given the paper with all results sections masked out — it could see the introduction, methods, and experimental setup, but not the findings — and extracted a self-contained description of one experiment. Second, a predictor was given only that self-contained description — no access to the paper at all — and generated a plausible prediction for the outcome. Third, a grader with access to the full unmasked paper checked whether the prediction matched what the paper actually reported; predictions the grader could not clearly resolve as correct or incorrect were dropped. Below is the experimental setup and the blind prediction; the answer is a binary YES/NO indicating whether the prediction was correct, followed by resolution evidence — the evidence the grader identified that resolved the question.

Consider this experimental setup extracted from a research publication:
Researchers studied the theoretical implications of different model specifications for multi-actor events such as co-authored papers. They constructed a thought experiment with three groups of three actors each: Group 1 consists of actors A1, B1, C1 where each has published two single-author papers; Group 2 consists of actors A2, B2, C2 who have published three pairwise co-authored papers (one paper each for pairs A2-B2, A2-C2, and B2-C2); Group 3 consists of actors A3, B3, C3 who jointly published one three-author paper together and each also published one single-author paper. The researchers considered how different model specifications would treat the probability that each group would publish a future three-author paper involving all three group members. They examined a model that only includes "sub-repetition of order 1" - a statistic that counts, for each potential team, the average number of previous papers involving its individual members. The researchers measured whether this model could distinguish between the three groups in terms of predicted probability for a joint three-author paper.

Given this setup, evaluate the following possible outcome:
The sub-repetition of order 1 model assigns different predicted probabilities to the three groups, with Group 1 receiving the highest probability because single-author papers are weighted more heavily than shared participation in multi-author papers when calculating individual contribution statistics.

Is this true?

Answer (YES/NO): NO